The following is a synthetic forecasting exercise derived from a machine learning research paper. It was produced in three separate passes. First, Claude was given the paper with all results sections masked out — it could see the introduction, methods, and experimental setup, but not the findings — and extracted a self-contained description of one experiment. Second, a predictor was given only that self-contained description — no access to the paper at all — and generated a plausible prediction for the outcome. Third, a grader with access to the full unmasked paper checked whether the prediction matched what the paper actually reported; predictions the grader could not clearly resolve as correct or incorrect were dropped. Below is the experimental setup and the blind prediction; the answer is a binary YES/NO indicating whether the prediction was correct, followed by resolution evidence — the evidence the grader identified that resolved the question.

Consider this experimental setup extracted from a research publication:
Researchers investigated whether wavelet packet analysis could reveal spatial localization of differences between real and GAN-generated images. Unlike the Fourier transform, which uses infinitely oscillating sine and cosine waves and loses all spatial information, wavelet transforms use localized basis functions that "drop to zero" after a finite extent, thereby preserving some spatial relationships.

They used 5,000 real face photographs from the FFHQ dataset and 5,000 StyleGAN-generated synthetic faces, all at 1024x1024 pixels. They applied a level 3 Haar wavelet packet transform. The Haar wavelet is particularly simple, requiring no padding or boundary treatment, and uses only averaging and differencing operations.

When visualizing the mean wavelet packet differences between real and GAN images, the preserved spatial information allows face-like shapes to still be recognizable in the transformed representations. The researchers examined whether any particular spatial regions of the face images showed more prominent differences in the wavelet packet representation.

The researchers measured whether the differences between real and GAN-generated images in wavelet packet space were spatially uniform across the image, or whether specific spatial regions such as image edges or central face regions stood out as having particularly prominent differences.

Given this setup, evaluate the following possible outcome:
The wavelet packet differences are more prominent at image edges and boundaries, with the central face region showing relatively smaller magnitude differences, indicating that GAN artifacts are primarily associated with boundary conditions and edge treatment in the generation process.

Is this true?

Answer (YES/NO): NO